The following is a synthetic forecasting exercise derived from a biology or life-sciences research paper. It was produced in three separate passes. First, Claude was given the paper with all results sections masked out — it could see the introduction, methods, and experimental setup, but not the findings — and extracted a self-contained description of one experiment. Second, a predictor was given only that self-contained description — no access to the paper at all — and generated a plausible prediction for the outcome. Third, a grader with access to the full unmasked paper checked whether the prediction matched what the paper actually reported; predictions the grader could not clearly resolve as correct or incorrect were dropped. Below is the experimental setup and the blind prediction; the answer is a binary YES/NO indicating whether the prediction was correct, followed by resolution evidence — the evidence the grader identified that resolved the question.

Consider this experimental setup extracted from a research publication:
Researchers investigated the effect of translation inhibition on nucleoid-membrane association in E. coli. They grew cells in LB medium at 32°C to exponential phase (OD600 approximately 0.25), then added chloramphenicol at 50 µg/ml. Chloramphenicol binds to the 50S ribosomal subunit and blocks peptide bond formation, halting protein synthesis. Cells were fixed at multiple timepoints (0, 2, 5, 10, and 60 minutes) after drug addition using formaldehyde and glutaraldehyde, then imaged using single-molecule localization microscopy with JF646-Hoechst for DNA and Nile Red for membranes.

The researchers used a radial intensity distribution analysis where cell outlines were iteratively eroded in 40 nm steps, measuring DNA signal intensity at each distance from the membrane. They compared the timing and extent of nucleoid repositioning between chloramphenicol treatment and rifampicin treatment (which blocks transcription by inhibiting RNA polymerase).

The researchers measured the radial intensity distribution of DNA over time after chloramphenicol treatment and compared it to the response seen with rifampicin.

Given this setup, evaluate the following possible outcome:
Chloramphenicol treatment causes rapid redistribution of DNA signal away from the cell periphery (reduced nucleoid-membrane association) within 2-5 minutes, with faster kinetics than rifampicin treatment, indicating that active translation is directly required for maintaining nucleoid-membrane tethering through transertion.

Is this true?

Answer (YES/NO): NO